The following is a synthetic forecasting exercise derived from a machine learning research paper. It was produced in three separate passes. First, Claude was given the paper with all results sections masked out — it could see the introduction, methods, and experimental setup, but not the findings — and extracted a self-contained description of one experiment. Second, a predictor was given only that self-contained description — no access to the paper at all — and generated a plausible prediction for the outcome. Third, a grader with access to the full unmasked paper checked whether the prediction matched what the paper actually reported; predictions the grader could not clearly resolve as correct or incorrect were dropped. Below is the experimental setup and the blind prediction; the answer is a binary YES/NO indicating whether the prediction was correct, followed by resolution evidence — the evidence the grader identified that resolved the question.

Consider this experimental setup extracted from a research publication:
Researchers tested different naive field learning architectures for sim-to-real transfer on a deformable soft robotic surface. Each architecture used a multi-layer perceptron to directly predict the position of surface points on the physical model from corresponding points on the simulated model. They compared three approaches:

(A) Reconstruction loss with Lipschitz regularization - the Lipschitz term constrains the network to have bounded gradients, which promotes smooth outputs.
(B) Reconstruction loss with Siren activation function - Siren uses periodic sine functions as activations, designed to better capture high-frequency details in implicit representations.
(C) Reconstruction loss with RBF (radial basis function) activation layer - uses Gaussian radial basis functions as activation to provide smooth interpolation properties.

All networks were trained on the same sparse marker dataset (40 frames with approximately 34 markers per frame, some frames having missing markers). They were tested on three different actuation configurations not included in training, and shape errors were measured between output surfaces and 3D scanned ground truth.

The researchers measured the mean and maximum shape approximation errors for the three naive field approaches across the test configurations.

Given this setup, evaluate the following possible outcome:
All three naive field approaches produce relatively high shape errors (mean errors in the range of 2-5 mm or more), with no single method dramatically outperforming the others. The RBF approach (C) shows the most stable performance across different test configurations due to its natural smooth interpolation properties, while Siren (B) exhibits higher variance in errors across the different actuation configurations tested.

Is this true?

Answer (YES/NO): NO